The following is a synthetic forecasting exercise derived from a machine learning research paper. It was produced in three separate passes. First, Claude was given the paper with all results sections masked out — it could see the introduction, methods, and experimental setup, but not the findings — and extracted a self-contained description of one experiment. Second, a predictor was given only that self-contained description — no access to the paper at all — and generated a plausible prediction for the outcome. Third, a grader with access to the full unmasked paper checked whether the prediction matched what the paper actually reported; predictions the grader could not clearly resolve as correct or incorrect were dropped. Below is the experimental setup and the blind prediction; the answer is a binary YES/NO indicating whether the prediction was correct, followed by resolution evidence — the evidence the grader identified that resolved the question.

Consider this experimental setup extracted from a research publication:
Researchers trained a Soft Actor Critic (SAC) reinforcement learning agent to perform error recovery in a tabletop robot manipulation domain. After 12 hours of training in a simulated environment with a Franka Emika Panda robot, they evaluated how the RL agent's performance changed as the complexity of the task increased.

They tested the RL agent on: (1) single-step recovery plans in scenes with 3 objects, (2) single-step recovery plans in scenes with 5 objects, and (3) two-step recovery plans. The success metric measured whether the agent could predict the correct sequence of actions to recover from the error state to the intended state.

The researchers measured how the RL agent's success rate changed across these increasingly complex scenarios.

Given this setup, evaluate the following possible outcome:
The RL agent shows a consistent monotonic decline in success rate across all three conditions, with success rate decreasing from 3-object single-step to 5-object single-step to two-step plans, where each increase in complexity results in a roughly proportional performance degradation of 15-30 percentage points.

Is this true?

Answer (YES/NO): NO